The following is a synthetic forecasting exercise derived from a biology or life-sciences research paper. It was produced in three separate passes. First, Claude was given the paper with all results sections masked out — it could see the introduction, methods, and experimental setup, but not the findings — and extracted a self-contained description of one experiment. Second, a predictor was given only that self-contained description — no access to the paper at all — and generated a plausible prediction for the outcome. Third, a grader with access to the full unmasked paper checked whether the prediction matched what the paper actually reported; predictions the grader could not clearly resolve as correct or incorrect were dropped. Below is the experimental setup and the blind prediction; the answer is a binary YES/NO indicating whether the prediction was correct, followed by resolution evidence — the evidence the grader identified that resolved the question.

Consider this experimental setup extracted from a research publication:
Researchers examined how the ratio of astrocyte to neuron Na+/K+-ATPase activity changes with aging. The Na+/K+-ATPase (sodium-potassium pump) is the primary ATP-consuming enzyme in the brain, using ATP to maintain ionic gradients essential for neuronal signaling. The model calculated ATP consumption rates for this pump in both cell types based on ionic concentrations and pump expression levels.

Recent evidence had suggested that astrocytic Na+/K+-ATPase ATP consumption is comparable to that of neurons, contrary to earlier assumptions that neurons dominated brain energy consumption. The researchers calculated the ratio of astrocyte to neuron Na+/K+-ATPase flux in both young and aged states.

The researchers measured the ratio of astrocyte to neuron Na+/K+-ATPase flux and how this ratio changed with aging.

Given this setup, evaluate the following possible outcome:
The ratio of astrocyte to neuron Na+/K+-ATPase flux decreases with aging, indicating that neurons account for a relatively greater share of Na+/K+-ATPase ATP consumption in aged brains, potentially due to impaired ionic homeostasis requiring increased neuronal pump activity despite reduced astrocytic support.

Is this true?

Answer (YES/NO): NO